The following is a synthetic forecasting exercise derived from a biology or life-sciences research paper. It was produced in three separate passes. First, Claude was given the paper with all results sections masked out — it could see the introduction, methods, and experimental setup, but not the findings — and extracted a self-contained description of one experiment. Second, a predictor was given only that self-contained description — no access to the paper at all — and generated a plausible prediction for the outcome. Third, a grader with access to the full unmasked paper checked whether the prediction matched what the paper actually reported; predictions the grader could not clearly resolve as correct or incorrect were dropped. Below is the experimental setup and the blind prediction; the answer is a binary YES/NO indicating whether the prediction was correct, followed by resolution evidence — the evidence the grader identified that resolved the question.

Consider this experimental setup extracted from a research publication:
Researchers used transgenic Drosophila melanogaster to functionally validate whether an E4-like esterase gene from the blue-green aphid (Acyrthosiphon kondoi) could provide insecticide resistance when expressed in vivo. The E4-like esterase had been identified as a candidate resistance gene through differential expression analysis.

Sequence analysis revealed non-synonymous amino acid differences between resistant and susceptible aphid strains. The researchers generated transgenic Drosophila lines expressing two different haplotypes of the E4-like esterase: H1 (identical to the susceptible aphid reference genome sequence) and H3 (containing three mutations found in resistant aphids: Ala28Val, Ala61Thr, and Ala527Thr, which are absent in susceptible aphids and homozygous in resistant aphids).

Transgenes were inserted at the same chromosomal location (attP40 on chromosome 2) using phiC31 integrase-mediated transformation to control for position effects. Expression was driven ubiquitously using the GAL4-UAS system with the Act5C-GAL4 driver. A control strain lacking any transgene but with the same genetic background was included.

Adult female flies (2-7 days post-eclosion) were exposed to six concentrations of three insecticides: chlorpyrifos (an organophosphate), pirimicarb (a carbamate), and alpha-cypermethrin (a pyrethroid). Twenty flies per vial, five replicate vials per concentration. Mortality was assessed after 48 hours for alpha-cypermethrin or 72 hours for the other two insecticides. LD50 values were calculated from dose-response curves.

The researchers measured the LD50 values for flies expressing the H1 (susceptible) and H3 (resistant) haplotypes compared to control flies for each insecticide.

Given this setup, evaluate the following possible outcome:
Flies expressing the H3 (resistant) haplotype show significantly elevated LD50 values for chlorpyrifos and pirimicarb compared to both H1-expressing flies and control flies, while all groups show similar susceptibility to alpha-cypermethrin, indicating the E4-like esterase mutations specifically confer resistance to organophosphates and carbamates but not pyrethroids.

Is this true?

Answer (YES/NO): NO